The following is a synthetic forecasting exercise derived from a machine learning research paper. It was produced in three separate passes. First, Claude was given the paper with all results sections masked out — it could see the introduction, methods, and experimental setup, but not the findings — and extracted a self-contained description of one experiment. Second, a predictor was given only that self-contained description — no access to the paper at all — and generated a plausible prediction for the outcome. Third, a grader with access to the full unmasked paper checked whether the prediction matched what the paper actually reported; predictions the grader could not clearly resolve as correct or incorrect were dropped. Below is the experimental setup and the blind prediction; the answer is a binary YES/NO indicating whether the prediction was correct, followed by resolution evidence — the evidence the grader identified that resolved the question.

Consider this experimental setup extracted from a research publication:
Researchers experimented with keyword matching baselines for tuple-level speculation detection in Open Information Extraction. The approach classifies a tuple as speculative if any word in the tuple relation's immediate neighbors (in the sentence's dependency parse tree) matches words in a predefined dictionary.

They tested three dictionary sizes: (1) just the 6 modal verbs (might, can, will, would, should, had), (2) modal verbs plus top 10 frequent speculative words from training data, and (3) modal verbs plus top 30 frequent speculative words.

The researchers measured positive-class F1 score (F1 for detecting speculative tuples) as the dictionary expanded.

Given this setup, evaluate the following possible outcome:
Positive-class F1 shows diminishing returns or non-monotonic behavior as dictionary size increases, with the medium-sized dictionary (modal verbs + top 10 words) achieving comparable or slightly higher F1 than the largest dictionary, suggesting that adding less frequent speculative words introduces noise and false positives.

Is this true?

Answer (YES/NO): YES